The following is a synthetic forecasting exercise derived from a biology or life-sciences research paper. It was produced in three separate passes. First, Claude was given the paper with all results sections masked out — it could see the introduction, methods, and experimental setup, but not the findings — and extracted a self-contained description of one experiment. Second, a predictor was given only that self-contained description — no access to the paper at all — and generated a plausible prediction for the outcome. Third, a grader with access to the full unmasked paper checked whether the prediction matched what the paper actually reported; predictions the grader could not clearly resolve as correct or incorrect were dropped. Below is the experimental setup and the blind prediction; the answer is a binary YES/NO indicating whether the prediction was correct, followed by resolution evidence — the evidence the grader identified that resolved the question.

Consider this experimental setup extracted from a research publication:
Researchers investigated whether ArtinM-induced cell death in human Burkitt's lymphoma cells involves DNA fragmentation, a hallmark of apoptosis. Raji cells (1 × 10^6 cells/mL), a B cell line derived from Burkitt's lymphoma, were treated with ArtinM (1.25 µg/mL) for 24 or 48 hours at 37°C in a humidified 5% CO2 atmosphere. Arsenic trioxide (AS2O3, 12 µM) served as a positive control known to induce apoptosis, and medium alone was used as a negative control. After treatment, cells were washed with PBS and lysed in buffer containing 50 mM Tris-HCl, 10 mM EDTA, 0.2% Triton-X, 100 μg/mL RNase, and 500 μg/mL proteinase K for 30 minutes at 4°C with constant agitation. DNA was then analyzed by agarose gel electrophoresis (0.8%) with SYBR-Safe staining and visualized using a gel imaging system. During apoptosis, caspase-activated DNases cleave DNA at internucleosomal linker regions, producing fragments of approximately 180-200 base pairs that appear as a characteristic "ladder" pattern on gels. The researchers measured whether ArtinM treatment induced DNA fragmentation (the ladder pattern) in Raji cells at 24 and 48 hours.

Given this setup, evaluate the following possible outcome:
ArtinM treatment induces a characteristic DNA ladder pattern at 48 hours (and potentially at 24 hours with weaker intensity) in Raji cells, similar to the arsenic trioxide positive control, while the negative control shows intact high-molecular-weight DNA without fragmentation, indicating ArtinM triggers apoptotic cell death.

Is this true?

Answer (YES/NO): NO